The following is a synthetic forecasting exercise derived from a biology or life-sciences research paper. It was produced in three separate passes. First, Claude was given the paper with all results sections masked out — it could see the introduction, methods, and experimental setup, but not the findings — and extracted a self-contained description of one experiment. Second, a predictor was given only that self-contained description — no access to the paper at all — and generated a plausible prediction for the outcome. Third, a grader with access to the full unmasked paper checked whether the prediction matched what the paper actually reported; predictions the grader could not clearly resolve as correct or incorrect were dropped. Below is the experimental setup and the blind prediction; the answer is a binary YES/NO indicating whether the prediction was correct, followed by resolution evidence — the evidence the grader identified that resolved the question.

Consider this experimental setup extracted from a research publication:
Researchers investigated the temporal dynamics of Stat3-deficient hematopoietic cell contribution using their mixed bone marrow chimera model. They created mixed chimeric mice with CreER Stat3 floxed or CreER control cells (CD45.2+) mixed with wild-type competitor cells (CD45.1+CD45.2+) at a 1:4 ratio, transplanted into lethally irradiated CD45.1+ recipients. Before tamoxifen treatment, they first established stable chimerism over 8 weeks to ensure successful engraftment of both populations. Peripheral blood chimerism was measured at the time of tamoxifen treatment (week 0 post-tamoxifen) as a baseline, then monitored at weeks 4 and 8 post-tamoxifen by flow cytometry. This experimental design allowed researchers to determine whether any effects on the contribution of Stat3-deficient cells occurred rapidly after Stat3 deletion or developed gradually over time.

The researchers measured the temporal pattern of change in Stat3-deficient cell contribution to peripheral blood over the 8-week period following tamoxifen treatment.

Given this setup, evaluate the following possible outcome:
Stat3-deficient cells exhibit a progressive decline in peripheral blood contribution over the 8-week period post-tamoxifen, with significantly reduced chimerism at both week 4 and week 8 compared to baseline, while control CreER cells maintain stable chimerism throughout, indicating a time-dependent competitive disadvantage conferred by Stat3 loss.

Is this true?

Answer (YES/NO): YES